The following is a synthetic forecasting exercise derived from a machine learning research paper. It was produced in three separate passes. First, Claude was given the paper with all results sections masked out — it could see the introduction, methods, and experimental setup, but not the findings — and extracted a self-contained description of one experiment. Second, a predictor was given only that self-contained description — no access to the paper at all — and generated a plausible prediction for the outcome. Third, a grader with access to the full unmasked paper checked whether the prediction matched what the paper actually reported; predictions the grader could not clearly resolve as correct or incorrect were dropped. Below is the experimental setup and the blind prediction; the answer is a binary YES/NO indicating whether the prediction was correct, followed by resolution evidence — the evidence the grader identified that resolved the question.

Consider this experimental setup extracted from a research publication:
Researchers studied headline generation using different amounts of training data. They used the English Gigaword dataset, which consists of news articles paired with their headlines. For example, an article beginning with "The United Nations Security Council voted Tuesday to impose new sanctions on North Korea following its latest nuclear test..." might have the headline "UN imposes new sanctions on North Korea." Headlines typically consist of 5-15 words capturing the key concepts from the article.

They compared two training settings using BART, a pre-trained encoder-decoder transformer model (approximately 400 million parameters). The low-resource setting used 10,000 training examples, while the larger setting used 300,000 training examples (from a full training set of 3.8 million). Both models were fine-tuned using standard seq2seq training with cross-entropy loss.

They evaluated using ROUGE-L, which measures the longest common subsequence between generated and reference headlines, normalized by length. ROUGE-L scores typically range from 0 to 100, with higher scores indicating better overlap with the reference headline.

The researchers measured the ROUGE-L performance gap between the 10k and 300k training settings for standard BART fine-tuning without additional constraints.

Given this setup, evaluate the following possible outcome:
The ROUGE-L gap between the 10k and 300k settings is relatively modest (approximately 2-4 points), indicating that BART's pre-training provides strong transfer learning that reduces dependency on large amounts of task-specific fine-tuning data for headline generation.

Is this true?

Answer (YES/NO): NO